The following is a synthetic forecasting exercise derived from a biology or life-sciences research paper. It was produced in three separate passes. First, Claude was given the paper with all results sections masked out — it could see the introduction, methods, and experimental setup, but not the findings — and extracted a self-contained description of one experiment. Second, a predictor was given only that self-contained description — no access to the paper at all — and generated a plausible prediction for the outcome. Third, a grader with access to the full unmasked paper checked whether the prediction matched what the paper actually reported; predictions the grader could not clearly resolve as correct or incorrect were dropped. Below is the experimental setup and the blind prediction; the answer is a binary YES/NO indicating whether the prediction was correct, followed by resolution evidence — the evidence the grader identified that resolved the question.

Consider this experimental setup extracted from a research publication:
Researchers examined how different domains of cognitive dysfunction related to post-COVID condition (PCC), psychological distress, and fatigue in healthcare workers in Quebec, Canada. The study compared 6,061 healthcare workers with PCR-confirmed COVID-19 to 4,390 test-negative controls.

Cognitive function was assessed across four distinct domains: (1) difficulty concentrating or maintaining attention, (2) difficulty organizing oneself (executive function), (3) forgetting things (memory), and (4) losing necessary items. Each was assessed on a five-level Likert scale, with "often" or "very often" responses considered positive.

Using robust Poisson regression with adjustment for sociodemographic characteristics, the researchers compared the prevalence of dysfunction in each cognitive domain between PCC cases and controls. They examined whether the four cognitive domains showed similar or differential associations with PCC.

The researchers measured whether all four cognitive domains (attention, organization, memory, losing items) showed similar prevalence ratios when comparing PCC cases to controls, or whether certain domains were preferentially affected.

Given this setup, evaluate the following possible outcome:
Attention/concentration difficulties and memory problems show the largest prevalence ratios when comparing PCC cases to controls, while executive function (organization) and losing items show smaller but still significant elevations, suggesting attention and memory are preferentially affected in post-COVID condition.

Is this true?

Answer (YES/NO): NO